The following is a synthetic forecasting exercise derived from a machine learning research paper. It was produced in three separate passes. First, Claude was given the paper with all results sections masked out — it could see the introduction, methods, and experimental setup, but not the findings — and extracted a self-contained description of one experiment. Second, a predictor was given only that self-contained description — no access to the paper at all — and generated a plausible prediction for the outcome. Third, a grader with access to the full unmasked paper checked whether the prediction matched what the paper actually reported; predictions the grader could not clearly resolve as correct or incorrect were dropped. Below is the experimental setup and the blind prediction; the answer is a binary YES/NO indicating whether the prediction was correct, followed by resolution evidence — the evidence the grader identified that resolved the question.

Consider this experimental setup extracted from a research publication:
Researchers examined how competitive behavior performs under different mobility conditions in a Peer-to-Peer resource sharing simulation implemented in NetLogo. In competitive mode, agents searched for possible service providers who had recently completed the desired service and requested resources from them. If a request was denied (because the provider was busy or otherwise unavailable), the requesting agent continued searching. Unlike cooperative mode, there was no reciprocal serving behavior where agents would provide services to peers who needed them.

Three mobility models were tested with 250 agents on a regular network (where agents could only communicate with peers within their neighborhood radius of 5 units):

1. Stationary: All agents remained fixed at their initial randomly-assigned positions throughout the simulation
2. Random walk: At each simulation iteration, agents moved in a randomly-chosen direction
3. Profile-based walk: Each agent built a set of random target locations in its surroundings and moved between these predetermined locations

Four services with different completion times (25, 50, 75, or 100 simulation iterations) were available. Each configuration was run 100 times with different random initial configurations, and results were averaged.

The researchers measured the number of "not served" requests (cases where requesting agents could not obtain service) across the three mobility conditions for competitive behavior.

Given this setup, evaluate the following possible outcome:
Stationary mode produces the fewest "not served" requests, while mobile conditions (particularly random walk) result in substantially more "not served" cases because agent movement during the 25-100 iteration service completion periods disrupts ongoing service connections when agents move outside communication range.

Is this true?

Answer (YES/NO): NO